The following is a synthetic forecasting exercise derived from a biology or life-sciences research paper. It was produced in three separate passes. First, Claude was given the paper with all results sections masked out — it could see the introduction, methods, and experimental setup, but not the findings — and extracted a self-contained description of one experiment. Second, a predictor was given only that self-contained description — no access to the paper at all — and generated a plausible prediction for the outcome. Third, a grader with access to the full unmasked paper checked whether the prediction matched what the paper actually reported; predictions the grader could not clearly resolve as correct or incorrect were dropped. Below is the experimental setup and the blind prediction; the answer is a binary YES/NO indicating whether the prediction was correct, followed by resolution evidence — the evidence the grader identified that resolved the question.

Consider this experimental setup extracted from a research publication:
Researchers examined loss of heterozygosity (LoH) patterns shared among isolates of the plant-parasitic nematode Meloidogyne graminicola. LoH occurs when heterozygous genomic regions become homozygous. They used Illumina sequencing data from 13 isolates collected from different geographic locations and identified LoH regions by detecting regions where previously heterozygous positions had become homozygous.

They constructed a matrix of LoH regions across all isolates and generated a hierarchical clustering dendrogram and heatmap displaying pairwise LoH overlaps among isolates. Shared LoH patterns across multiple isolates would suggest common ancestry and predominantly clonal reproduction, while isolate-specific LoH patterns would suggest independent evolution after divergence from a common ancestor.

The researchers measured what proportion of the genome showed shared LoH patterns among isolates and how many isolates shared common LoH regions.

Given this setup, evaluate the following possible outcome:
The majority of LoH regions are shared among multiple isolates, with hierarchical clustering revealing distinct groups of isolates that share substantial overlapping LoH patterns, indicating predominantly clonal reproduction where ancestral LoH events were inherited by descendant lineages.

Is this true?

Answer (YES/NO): NO